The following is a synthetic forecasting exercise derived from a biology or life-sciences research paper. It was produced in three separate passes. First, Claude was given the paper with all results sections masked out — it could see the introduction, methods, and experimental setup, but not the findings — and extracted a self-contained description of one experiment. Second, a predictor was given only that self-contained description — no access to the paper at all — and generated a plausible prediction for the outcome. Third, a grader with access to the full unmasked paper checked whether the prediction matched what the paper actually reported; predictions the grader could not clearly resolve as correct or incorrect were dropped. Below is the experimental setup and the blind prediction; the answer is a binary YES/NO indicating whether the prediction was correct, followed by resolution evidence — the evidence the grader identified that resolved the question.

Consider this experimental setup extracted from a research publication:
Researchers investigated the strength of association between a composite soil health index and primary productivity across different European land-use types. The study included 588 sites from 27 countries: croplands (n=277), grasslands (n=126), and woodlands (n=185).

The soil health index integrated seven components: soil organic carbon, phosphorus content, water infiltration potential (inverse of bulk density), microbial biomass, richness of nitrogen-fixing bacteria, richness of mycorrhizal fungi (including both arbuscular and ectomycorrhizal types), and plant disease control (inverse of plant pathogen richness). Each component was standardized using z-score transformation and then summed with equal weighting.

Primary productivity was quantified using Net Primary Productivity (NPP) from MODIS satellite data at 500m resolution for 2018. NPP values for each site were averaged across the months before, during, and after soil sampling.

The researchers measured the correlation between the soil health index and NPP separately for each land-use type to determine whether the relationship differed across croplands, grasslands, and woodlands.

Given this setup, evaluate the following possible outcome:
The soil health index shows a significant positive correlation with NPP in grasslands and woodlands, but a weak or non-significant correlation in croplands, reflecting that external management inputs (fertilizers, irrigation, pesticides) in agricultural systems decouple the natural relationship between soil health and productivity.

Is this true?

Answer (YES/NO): NO